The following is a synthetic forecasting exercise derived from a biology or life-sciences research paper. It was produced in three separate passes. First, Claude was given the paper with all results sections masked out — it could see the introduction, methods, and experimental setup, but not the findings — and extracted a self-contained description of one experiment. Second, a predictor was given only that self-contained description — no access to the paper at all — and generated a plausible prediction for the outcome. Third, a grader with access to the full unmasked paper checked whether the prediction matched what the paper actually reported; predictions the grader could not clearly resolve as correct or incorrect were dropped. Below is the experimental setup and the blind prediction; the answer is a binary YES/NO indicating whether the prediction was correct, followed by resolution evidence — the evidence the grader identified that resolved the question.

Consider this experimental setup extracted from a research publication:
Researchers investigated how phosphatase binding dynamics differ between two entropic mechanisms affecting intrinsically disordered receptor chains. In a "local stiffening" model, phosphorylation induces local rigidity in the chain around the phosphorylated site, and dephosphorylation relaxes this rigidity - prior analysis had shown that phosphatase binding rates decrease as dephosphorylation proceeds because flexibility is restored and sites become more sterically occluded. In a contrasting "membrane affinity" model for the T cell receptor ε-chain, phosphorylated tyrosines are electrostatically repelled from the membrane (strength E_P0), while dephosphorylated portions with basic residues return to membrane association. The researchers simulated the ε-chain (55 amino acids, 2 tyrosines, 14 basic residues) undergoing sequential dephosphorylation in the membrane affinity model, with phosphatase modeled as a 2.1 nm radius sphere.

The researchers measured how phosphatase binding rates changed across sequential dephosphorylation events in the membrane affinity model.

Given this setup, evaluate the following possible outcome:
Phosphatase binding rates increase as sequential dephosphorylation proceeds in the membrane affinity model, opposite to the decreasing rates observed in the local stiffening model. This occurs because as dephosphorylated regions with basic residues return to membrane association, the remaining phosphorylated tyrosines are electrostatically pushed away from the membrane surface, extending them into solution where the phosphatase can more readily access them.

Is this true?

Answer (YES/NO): YES